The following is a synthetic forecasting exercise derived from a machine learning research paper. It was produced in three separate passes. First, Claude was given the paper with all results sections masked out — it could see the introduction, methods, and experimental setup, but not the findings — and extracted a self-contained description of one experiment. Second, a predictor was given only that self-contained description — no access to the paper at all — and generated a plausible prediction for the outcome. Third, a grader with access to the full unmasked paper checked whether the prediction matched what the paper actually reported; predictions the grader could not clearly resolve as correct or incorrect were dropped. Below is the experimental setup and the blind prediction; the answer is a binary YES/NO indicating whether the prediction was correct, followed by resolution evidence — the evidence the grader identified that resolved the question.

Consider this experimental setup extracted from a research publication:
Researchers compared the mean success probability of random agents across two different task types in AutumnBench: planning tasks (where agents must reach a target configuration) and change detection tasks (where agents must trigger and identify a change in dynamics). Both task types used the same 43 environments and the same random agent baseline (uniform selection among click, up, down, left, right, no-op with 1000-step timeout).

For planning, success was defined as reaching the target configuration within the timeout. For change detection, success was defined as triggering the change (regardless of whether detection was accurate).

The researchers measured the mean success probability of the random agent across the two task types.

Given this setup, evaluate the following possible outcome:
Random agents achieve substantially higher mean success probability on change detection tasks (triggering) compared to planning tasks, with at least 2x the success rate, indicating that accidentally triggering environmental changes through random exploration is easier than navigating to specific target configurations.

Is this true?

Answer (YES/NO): YES